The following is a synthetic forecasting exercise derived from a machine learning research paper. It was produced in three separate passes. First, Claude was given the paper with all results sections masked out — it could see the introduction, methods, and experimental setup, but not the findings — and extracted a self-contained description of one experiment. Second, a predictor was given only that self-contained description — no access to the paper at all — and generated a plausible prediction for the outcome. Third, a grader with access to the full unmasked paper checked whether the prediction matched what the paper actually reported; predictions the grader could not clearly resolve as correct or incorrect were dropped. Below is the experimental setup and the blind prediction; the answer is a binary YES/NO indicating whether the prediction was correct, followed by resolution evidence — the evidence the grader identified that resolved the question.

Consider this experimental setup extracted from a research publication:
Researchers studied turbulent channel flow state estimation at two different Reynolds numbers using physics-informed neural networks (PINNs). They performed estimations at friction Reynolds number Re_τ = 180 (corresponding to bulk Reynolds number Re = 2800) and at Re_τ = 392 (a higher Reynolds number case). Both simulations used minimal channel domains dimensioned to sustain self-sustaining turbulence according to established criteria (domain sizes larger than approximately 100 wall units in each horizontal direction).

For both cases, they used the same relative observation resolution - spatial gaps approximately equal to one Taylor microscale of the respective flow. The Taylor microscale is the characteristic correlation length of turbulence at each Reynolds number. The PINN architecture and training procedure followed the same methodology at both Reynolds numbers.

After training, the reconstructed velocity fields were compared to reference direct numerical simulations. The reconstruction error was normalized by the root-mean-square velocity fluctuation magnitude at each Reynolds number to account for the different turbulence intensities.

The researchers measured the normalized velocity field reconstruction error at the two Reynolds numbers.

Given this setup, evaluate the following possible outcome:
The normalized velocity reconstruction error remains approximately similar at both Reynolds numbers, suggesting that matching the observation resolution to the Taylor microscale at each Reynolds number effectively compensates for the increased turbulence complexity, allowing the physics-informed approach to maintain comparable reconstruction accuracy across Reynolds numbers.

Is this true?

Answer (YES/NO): YES